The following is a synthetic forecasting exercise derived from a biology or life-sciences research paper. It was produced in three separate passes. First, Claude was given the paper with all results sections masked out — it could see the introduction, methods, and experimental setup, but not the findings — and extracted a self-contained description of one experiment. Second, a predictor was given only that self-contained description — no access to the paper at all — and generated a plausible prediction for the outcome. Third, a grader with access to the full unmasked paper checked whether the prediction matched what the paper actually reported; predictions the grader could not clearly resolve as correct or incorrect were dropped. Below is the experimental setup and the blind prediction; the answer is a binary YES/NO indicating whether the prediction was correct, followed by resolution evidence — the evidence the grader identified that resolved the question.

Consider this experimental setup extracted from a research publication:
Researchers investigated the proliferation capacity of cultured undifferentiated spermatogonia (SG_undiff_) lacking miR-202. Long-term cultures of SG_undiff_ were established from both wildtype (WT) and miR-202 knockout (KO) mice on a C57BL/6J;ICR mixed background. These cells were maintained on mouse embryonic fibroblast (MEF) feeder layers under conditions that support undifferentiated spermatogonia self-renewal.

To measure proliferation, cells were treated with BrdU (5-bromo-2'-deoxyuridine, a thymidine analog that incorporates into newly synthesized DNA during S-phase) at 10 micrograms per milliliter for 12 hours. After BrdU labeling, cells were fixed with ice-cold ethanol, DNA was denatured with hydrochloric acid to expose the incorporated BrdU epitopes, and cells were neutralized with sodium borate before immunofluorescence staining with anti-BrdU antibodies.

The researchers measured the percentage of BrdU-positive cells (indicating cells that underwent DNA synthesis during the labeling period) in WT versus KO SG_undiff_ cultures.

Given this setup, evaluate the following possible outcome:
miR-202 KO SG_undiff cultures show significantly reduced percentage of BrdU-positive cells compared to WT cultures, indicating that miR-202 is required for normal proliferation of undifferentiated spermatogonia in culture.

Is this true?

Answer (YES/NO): NO